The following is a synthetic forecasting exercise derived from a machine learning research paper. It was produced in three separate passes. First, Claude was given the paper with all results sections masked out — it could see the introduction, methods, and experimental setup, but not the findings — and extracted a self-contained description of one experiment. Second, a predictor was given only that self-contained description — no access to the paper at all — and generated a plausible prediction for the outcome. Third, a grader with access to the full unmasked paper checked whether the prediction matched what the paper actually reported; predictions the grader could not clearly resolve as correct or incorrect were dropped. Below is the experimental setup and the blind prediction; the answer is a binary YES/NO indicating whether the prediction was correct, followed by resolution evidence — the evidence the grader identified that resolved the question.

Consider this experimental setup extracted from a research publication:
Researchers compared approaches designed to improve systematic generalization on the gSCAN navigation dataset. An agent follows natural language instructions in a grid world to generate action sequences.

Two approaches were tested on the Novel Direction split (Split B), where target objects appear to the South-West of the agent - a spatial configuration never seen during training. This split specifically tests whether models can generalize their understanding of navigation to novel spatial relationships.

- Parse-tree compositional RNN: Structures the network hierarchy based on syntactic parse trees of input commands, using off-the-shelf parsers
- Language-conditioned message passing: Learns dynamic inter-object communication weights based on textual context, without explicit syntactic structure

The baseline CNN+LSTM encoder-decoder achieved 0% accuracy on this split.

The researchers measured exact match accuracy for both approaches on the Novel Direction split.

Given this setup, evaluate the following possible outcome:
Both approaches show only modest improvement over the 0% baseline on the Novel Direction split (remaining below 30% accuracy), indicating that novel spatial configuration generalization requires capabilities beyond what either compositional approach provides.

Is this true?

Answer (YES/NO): YES